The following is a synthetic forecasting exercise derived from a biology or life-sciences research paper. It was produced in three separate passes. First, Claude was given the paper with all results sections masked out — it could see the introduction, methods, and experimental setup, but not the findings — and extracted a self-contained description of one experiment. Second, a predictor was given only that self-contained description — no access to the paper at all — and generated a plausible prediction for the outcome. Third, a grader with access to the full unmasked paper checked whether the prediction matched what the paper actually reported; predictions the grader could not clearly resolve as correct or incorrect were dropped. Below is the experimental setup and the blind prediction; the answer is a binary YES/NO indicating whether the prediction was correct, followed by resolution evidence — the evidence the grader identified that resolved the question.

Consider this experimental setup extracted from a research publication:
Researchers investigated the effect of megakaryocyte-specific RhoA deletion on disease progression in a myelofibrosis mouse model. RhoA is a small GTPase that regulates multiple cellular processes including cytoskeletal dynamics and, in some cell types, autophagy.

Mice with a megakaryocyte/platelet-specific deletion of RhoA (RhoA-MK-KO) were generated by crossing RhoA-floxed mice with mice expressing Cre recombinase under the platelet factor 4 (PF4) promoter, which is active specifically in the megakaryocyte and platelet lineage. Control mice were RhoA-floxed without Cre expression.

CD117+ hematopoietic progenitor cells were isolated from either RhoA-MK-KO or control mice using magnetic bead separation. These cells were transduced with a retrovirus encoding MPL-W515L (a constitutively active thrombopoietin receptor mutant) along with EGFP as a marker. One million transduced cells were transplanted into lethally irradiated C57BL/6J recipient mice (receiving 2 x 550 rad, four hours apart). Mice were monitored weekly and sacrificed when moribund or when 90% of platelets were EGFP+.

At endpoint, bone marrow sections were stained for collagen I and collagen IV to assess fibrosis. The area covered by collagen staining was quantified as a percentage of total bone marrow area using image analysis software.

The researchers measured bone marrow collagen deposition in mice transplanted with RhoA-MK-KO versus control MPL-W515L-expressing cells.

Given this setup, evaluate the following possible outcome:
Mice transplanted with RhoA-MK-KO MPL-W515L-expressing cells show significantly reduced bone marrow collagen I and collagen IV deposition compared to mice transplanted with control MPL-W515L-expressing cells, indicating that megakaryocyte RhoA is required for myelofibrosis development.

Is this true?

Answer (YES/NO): YES